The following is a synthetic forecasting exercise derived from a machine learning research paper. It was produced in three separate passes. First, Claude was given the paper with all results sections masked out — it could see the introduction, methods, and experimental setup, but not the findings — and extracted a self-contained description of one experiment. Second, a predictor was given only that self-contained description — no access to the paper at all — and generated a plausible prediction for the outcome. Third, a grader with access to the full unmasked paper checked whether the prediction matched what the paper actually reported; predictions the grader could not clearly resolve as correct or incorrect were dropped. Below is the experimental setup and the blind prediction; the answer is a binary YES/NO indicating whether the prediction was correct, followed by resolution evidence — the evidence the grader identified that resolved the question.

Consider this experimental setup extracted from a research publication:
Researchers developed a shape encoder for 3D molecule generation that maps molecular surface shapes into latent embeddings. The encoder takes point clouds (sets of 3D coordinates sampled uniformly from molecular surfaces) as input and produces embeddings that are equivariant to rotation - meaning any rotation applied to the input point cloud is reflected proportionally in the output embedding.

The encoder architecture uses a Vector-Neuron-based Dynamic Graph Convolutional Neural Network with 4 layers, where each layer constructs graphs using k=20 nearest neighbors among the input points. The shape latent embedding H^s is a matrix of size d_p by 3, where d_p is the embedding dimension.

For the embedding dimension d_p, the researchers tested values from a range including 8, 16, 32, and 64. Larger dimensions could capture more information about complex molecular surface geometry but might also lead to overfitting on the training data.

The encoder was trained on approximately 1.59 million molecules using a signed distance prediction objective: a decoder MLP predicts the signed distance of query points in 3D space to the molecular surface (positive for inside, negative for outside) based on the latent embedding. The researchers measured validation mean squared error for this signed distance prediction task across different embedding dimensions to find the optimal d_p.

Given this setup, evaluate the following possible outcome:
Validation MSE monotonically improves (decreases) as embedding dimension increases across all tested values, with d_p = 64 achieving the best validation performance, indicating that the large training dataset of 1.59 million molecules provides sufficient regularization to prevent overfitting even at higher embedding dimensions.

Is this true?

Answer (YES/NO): NO